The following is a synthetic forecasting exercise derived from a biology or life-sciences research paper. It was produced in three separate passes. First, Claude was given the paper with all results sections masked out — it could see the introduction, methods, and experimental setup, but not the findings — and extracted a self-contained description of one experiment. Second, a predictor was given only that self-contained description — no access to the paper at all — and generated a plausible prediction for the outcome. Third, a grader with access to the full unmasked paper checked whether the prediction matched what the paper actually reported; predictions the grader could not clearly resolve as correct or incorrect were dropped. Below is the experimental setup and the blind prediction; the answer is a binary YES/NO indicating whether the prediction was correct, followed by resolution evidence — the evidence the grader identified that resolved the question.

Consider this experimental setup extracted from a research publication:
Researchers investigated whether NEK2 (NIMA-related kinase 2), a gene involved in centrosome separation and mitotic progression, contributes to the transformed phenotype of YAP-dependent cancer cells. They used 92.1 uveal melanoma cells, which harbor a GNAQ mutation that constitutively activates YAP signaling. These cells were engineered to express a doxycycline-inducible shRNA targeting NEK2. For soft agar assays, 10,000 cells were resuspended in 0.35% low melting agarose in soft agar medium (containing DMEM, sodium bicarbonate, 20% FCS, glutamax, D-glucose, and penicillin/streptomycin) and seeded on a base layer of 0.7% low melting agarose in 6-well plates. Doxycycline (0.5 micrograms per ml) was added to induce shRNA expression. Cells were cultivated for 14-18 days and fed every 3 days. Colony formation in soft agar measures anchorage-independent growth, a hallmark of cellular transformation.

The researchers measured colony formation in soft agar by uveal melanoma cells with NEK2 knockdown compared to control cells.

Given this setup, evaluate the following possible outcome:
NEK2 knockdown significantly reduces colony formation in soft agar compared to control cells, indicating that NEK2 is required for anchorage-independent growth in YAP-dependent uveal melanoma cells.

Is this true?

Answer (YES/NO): YES